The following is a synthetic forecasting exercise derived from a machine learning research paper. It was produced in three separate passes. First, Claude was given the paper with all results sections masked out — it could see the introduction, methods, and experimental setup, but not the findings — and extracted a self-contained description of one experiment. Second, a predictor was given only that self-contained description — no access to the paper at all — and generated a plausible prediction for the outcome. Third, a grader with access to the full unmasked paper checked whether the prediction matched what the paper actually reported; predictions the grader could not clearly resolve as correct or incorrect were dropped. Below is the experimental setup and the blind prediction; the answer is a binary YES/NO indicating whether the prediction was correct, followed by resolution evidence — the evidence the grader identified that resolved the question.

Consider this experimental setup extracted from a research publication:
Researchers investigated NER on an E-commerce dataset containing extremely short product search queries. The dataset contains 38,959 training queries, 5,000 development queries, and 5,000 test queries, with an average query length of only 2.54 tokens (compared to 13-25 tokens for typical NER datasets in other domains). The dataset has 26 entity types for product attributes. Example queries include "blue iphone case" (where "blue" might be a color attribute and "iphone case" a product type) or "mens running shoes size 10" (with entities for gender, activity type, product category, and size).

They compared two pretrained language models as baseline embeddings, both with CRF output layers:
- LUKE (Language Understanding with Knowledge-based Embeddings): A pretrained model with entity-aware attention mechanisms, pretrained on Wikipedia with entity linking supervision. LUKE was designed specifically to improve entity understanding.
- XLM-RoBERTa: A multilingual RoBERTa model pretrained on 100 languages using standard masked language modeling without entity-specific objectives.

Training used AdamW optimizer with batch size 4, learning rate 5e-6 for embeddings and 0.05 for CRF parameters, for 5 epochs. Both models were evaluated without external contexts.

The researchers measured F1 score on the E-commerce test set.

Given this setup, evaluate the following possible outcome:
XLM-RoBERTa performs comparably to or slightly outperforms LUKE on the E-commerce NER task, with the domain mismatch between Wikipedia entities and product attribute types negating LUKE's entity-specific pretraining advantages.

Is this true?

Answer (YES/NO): NO